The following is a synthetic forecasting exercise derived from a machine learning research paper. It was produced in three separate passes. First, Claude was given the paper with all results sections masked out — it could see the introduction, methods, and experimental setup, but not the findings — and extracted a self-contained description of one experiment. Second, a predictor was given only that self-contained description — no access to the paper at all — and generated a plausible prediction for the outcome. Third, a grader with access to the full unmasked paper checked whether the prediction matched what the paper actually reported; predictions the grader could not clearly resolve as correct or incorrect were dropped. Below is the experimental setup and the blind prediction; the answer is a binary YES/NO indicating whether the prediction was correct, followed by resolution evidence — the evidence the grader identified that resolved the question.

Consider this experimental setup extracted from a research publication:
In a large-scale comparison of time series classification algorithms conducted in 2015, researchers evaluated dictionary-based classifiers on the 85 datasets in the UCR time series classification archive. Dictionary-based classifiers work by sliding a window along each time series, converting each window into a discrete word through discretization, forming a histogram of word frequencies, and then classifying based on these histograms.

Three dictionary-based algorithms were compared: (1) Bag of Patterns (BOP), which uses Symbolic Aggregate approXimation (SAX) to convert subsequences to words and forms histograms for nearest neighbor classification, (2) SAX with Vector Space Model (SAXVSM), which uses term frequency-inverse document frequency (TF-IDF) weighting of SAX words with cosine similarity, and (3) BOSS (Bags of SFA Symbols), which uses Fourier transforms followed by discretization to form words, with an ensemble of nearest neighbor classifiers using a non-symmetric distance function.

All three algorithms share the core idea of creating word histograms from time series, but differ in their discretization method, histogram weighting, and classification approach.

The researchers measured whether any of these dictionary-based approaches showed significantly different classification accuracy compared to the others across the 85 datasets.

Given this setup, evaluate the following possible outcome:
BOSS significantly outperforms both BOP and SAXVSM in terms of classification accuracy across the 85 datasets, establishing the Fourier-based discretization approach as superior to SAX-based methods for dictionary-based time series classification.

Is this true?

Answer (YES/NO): YES